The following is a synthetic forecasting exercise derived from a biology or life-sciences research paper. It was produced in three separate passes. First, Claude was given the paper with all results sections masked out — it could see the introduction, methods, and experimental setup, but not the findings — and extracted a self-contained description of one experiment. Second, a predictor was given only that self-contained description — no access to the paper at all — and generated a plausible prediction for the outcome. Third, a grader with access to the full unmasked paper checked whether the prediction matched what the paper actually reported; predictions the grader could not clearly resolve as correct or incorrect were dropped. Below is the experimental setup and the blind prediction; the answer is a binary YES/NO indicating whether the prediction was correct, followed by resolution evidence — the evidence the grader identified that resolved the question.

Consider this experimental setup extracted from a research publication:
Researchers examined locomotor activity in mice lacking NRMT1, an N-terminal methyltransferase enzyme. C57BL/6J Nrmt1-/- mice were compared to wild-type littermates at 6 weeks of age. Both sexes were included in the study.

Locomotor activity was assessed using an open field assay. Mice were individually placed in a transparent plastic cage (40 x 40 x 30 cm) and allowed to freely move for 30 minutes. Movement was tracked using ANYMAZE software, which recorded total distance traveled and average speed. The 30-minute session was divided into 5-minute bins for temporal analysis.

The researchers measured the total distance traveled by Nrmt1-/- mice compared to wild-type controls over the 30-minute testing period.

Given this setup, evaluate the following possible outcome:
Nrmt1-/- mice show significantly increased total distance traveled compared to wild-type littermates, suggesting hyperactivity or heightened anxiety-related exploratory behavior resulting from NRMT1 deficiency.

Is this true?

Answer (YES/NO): YES